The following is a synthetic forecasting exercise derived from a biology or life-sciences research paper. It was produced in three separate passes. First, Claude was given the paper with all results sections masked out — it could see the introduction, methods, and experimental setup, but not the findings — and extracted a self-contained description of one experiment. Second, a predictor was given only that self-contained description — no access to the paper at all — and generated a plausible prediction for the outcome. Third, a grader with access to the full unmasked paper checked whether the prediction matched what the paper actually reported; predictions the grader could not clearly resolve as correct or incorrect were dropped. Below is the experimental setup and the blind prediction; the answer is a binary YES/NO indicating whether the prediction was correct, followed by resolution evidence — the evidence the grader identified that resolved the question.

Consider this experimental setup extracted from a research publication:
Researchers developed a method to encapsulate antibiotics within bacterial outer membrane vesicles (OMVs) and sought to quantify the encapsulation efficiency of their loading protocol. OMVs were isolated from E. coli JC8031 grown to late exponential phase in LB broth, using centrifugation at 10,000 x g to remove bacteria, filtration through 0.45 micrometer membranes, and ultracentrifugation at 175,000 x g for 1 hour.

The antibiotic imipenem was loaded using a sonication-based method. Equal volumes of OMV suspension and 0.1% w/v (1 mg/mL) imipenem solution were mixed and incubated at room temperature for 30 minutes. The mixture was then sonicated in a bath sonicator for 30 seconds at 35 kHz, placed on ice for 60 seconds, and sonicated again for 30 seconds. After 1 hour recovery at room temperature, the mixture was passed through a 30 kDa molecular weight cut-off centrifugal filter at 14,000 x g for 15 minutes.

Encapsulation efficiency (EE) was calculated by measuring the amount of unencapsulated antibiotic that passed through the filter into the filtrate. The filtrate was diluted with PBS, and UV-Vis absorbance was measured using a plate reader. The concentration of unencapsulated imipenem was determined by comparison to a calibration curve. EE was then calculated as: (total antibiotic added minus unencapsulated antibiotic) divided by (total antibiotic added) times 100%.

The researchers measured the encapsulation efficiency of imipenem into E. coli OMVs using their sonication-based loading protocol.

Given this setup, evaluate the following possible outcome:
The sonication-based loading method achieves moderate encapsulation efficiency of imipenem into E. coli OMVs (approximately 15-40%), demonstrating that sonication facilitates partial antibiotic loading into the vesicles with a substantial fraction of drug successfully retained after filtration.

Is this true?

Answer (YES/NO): NO